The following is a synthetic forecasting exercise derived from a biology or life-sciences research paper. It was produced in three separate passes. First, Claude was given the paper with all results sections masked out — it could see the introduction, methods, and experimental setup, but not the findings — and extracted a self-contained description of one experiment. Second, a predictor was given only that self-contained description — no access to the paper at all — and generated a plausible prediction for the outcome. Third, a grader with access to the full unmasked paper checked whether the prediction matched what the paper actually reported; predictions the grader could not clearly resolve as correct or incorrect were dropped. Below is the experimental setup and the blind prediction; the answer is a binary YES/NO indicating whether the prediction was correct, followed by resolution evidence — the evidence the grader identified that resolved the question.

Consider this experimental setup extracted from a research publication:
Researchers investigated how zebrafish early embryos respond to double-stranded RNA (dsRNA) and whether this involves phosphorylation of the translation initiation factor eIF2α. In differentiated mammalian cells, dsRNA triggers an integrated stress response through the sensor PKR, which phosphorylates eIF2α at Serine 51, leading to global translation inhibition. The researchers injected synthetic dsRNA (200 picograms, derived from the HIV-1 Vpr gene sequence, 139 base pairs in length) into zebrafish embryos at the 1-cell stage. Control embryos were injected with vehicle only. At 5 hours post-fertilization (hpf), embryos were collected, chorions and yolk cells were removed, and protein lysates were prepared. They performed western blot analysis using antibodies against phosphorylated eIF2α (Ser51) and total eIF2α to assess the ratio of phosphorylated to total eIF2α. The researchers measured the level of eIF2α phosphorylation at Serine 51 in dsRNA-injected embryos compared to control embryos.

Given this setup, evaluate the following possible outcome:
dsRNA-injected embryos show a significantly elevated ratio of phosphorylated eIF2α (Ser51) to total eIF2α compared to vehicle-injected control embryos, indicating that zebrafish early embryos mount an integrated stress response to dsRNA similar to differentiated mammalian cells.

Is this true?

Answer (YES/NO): NO